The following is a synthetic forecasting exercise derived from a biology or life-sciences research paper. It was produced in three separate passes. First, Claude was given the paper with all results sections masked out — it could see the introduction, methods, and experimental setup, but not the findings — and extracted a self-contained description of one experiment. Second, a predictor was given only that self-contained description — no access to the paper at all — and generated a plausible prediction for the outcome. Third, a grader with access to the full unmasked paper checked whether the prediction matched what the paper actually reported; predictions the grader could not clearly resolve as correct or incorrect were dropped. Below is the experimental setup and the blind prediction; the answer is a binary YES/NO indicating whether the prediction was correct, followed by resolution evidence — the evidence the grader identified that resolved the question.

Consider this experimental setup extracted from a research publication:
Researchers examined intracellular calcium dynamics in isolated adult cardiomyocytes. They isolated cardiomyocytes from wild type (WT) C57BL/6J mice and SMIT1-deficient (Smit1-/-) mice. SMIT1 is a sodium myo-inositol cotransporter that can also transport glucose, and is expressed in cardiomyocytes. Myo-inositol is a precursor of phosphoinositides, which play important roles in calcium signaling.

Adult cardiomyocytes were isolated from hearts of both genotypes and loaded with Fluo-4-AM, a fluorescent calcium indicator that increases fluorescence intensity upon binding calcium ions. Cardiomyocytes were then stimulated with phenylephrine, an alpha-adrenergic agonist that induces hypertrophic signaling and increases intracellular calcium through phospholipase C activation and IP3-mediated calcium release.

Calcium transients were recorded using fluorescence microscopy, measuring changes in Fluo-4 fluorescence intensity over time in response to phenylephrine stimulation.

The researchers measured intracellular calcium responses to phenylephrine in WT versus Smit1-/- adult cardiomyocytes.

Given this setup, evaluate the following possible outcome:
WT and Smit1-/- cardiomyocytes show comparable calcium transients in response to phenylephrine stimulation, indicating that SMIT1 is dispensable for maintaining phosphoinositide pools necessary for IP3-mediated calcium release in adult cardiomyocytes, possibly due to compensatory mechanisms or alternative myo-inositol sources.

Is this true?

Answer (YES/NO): NO